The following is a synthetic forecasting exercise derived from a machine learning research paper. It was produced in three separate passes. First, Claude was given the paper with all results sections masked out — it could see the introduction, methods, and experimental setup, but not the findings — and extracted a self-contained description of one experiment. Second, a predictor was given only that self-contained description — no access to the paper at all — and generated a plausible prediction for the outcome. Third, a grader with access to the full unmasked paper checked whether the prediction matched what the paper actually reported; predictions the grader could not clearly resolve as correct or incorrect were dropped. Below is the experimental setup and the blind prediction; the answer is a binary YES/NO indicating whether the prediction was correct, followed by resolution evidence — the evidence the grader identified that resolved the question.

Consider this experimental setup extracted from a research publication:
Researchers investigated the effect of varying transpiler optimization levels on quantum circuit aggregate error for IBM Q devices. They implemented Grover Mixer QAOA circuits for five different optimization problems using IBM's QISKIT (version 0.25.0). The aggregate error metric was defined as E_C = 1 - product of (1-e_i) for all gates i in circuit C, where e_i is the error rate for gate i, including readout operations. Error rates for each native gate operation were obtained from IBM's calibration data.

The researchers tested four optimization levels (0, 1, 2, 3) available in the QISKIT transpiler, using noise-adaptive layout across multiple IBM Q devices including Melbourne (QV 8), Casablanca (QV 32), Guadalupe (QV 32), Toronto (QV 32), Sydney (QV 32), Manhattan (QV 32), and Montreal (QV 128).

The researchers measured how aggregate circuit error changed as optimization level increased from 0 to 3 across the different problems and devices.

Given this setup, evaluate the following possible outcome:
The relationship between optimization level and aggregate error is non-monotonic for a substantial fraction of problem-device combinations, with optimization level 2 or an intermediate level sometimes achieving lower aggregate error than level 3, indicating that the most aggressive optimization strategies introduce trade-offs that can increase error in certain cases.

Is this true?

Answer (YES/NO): NO